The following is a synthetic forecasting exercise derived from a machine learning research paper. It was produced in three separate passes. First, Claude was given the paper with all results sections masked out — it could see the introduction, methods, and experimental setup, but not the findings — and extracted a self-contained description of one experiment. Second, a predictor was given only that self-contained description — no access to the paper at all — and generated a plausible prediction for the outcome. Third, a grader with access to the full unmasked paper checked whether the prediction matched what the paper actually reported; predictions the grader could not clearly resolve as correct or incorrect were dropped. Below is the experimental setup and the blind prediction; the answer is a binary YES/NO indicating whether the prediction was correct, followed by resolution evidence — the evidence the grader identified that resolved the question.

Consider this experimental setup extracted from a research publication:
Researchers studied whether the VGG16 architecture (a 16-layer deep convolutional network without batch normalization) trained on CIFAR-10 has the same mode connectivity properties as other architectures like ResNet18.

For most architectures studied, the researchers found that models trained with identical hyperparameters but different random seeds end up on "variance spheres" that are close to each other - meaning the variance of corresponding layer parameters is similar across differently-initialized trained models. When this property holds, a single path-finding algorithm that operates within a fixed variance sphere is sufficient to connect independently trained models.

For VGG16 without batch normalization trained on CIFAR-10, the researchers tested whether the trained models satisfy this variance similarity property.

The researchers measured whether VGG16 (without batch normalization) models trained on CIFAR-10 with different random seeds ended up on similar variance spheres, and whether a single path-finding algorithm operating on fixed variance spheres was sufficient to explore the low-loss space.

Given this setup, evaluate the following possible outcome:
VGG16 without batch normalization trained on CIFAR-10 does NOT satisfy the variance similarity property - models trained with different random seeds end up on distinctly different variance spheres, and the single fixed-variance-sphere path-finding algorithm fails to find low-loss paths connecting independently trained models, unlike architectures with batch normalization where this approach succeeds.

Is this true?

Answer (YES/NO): YES